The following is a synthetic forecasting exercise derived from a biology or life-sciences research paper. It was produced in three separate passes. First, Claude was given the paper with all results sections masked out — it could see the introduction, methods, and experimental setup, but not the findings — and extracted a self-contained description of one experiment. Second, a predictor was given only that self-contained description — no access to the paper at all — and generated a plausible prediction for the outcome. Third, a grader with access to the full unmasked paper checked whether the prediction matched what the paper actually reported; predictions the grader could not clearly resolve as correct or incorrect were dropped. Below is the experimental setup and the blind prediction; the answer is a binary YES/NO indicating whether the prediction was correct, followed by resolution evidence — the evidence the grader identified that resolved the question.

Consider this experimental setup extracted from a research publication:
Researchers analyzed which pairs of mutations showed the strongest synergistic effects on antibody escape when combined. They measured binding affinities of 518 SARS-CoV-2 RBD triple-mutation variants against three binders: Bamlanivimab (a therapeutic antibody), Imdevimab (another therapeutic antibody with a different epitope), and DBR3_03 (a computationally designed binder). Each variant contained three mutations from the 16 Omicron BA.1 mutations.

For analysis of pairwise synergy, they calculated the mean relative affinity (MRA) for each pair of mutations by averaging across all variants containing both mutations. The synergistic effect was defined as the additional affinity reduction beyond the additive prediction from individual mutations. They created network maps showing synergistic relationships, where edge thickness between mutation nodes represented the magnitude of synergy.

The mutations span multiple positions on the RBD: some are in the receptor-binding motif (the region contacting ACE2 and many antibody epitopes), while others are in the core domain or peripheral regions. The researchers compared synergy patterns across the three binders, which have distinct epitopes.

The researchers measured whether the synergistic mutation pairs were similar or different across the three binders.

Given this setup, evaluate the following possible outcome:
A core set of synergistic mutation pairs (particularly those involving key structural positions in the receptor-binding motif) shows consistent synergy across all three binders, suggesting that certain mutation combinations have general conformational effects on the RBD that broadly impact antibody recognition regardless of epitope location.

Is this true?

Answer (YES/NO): NO